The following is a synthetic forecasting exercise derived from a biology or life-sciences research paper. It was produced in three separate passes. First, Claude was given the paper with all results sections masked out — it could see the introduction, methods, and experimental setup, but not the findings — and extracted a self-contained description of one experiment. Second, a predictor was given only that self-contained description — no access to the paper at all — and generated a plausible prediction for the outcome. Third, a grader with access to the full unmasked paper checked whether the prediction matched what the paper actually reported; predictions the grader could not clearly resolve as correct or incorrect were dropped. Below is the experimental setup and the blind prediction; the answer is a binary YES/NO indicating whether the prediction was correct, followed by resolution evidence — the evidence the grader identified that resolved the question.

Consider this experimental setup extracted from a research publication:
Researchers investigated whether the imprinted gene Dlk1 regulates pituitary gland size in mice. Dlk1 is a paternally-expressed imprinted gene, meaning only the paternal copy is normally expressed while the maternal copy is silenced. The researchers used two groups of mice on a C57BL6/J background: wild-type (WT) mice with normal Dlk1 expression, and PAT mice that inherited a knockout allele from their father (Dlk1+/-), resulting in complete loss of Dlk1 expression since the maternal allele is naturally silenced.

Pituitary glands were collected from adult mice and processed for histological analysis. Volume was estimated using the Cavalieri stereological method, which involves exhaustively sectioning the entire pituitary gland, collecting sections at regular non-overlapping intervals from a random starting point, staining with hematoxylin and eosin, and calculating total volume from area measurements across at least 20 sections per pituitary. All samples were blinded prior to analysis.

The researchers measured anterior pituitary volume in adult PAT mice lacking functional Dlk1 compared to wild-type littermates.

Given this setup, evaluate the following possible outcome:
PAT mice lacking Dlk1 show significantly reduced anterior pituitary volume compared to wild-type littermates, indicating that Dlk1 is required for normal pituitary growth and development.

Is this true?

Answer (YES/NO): YES